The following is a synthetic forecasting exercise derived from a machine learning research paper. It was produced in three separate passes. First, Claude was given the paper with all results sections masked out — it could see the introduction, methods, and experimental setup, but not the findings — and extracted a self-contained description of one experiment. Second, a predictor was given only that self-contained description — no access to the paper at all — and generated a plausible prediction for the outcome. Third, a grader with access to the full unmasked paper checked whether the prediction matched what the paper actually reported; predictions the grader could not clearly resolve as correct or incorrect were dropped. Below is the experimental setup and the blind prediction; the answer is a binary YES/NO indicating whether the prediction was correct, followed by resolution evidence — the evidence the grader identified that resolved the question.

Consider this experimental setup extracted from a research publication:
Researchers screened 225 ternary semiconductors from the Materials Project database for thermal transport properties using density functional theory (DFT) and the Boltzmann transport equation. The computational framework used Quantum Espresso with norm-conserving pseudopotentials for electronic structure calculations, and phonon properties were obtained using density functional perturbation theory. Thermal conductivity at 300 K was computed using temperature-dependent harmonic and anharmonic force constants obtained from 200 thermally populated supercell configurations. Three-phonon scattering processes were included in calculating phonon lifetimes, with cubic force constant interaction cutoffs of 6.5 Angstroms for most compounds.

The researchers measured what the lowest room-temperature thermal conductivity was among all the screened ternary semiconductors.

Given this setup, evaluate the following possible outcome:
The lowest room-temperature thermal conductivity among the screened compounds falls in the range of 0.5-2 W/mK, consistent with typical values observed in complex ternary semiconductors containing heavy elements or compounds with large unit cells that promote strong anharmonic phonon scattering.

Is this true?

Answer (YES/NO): NO